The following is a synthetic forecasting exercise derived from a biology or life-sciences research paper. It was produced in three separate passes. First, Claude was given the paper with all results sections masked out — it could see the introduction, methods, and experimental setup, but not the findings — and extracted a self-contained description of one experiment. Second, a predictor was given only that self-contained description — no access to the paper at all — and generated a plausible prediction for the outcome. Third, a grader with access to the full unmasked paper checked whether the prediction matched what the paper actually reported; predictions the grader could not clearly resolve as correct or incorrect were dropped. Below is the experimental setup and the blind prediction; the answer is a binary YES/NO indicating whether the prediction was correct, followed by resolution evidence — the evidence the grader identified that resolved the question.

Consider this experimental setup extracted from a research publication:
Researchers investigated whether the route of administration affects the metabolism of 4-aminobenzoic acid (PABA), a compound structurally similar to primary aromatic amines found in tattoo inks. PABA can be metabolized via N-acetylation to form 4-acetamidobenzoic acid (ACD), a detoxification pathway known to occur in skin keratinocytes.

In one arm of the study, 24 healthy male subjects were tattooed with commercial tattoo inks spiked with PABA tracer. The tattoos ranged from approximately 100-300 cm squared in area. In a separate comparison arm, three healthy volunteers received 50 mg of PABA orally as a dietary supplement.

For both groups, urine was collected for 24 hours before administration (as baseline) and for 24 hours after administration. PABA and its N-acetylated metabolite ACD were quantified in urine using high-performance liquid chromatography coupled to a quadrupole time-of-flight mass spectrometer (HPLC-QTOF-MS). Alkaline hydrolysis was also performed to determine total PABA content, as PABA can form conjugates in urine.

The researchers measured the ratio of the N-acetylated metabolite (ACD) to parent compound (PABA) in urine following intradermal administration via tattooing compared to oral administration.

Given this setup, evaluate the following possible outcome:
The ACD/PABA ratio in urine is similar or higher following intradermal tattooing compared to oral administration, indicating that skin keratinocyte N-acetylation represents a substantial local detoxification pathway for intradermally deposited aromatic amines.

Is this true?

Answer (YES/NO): NO